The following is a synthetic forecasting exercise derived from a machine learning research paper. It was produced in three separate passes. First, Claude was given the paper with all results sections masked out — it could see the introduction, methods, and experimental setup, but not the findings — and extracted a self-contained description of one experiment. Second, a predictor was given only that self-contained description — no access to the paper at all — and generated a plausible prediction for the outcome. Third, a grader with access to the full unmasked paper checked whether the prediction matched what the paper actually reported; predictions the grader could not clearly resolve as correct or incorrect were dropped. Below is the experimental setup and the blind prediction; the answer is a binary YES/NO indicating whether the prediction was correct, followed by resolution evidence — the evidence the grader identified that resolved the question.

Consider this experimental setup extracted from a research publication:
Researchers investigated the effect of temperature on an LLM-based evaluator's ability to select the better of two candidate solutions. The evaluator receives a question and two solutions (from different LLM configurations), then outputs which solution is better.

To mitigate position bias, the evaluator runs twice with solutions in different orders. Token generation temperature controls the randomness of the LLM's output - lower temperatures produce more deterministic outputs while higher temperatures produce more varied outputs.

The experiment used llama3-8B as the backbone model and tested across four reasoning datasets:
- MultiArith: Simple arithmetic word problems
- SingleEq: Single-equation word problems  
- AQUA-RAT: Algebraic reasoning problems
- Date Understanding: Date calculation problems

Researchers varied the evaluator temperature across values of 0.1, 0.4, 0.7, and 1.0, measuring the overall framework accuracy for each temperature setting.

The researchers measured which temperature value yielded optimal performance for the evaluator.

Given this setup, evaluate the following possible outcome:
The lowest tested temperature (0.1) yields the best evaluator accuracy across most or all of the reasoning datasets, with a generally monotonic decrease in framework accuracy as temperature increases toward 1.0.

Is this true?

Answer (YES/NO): NO